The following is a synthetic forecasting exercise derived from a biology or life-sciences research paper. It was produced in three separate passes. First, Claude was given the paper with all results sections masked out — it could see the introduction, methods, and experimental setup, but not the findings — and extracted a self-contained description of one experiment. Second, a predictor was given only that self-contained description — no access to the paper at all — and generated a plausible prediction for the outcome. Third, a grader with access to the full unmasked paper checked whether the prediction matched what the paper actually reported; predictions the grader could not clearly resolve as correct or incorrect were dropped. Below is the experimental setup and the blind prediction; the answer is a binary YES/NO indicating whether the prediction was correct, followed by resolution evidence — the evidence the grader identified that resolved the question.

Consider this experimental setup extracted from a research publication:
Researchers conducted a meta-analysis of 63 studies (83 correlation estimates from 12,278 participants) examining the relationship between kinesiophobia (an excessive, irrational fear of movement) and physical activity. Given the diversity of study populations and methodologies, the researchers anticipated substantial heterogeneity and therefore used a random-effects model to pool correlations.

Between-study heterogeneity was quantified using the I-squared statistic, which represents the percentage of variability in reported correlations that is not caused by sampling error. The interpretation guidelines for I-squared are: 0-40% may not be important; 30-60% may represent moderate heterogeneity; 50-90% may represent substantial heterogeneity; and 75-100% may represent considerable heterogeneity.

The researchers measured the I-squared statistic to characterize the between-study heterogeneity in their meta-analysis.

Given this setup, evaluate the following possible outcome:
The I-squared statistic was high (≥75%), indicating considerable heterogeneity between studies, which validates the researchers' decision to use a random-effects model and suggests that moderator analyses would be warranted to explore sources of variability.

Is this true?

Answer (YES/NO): YES